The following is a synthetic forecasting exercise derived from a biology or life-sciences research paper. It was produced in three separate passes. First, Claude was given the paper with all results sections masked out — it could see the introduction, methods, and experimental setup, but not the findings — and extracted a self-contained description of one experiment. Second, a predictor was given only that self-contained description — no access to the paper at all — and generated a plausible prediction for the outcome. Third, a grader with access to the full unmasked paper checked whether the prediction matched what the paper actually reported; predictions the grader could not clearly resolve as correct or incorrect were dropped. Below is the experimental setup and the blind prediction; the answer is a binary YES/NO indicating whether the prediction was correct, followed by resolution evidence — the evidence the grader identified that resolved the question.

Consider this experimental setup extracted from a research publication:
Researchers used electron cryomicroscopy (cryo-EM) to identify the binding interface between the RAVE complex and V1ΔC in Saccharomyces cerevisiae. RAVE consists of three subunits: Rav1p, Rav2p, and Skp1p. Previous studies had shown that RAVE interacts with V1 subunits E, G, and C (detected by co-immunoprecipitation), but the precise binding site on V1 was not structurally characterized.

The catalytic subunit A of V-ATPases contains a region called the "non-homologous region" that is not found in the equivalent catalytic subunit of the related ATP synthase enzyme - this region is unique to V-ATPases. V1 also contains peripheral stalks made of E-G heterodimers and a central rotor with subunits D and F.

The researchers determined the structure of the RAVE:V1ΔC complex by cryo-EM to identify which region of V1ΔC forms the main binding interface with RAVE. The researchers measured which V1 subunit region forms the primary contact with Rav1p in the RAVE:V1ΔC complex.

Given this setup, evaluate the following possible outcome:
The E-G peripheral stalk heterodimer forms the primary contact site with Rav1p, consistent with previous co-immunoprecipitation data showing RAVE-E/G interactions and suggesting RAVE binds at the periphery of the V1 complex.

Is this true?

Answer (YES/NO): NO